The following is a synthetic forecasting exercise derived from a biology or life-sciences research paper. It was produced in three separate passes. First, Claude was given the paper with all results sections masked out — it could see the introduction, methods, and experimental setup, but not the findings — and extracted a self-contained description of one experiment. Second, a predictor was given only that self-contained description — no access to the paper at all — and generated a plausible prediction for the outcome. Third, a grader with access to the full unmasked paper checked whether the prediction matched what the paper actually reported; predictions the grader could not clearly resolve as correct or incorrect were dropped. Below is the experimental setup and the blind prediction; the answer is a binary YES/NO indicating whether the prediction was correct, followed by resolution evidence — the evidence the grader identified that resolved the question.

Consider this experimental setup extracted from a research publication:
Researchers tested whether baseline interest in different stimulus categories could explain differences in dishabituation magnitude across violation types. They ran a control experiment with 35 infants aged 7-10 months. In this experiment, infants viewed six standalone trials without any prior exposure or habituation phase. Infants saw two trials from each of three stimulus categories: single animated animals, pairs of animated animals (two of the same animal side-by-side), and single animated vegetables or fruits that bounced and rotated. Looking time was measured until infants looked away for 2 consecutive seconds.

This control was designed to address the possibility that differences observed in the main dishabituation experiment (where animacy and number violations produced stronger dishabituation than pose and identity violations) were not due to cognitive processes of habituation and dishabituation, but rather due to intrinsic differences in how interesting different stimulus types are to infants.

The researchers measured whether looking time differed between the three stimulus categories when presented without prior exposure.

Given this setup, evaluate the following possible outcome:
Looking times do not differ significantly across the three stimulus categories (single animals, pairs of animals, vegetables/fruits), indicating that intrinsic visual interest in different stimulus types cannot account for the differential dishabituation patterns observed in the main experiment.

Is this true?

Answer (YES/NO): YES